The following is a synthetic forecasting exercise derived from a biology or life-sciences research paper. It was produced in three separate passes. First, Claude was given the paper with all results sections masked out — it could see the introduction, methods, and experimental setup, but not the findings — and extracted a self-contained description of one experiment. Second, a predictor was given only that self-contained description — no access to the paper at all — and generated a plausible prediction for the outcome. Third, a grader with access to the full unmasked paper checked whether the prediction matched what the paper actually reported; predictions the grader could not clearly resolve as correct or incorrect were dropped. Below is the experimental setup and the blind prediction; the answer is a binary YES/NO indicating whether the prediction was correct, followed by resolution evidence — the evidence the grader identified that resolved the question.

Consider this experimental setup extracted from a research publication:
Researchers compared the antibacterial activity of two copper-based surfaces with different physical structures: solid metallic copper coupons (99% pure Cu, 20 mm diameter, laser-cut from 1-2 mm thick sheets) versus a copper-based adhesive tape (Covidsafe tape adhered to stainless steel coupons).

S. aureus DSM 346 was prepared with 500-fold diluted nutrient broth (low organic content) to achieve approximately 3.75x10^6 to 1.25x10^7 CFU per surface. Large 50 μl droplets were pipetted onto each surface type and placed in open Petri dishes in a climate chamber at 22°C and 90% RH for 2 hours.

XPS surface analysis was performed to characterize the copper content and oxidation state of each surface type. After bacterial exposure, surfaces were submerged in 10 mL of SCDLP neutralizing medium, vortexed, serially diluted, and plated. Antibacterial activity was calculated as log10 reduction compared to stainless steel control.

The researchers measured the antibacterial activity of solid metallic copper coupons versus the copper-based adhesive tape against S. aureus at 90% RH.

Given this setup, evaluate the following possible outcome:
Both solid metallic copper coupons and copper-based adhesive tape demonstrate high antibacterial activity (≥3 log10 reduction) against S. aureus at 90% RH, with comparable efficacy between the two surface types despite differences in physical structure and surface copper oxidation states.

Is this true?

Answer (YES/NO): NO